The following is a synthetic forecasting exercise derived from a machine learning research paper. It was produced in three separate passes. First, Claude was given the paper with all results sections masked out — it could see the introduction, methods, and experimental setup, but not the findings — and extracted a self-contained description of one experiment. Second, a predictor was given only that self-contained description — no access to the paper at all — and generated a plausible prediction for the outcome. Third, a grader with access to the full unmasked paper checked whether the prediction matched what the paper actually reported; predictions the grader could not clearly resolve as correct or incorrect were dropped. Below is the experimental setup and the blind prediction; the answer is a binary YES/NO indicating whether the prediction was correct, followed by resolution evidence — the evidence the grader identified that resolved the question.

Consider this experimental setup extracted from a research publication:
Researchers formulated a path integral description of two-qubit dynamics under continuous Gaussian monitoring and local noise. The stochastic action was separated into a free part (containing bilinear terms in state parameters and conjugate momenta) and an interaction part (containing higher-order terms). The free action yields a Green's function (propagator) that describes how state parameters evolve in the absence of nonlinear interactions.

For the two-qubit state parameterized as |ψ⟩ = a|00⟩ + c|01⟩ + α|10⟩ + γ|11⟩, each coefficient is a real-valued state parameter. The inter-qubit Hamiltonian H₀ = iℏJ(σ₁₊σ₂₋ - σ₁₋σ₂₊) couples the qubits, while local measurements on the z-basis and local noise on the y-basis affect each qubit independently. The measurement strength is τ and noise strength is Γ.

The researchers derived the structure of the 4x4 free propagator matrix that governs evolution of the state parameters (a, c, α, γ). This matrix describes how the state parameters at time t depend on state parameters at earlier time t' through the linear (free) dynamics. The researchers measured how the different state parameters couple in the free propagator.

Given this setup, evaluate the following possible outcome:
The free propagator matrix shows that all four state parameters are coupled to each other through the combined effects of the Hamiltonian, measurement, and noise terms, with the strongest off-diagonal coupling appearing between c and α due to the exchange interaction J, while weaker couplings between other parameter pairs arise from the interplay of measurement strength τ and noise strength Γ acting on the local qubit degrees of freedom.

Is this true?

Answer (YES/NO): NO